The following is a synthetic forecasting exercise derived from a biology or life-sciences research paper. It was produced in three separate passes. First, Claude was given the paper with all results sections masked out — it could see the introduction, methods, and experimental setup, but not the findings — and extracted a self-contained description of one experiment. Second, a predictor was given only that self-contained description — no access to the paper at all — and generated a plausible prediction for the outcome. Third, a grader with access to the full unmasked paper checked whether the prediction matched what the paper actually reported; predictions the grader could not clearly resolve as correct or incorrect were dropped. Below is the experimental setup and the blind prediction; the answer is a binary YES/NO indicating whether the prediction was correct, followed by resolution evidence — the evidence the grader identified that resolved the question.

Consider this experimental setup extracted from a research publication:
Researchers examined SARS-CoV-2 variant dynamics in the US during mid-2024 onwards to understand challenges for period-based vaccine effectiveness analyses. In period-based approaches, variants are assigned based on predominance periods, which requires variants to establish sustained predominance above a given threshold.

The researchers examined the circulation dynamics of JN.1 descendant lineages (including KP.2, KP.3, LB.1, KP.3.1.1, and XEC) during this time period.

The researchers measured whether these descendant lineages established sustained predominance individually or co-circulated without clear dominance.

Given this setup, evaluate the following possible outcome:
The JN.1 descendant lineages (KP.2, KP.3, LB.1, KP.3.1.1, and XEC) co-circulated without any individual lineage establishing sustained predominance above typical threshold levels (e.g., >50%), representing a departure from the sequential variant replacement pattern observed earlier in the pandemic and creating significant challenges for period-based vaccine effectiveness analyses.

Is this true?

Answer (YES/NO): YES